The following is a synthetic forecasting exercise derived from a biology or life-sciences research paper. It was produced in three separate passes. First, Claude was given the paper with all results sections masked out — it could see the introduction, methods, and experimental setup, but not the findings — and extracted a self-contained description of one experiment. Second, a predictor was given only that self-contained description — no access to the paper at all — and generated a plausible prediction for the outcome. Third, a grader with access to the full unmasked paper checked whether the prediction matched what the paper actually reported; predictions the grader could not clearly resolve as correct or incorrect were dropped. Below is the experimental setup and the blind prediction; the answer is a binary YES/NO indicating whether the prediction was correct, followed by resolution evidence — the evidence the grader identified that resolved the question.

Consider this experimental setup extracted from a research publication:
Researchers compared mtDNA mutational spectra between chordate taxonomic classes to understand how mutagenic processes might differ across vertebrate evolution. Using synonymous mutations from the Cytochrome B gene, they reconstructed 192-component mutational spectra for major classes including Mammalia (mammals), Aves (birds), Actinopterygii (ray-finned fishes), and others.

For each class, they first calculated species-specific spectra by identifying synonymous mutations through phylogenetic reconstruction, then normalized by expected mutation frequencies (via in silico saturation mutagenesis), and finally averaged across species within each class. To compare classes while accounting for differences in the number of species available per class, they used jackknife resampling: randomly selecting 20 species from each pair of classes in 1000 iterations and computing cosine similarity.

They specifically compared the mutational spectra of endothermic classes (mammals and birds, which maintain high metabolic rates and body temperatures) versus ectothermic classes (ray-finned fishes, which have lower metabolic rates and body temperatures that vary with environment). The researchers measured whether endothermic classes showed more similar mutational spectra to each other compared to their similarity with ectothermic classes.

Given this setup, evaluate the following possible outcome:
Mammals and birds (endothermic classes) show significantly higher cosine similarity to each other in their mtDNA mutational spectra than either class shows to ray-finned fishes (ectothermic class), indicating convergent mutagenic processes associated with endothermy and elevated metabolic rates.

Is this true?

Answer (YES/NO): NO